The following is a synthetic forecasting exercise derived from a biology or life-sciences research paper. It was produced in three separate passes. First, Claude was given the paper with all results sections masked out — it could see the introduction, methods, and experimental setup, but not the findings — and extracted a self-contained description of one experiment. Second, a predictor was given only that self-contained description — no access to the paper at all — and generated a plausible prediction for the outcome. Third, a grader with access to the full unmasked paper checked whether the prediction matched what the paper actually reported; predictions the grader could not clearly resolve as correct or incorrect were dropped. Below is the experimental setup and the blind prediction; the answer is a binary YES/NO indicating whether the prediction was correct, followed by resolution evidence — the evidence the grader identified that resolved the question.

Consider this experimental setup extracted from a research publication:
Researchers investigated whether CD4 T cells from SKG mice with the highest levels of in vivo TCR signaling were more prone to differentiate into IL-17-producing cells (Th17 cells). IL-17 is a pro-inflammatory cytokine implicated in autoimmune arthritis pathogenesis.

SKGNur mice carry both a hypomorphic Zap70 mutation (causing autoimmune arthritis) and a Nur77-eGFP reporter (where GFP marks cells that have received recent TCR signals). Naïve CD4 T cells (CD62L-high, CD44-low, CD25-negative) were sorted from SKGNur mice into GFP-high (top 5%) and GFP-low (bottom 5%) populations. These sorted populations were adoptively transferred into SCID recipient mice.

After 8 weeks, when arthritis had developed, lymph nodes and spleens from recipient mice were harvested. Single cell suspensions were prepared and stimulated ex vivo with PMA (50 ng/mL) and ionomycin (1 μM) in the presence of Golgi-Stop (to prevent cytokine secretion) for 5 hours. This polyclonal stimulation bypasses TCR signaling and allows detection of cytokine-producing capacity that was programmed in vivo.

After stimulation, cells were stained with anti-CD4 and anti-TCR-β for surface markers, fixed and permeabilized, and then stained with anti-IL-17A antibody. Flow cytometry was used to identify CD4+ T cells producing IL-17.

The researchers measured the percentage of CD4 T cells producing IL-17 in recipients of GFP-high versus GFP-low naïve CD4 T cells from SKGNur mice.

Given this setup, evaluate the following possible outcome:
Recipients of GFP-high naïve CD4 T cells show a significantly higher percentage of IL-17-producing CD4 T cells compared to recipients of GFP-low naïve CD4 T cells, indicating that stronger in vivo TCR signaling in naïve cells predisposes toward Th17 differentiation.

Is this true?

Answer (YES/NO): YES